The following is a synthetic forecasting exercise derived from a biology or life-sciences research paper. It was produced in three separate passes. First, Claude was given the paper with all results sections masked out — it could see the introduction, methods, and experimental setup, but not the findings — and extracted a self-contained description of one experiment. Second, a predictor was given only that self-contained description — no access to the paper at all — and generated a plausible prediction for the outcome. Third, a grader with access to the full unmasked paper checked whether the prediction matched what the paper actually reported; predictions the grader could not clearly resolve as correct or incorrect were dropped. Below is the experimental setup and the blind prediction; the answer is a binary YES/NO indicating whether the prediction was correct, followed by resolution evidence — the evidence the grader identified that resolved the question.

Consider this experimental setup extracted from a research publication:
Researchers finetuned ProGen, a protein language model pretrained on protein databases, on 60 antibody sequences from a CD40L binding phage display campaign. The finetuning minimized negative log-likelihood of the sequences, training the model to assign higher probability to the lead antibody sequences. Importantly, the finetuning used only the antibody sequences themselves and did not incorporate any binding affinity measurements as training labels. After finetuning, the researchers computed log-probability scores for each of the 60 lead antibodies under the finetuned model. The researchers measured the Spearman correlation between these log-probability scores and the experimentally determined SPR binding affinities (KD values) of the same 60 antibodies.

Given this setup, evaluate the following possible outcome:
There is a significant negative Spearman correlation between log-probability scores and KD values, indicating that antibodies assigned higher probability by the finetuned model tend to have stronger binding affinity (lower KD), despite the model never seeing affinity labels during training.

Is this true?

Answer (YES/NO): YES